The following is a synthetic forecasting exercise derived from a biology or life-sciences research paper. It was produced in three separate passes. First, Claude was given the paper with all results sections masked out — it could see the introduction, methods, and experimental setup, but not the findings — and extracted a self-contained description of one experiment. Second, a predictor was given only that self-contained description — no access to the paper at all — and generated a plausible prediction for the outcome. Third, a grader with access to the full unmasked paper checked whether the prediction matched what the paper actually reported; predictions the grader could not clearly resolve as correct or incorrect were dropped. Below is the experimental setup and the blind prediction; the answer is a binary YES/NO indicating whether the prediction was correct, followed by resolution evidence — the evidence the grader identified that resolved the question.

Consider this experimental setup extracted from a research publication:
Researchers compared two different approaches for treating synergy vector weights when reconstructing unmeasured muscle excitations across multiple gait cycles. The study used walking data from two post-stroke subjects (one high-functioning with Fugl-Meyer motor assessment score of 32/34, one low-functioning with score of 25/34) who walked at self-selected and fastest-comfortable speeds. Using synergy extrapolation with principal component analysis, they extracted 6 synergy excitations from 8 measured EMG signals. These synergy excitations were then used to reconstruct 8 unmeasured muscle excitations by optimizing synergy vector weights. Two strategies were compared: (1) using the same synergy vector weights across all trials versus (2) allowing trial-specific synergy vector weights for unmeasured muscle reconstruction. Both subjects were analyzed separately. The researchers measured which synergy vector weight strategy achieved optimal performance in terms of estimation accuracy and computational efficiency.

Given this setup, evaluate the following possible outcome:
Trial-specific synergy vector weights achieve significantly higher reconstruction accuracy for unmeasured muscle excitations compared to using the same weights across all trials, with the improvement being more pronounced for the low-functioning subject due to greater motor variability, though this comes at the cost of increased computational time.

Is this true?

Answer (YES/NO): NO